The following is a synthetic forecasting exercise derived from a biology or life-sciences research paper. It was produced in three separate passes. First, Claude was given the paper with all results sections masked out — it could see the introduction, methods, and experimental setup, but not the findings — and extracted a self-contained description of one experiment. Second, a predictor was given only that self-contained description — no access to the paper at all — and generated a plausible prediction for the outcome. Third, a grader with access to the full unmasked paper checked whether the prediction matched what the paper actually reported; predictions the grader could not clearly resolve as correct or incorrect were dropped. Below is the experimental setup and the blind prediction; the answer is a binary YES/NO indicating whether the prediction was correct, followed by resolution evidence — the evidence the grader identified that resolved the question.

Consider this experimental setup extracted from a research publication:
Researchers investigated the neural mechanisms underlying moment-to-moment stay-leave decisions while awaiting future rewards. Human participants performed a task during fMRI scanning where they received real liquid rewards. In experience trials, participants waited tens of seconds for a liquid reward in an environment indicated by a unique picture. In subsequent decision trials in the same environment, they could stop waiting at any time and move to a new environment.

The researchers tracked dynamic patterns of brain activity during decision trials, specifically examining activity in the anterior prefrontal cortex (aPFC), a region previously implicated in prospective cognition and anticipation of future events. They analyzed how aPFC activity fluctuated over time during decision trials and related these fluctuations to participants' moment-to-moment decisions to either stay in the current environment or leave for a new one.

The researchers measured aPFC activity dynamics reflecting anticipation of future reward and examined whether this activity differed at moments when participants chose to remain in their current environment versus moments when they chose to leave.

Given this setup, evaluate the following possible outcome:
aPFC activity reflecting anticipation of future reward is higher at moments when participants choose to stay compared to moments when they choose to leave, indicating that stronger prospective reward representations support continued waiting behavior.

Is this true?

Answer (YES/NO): YES